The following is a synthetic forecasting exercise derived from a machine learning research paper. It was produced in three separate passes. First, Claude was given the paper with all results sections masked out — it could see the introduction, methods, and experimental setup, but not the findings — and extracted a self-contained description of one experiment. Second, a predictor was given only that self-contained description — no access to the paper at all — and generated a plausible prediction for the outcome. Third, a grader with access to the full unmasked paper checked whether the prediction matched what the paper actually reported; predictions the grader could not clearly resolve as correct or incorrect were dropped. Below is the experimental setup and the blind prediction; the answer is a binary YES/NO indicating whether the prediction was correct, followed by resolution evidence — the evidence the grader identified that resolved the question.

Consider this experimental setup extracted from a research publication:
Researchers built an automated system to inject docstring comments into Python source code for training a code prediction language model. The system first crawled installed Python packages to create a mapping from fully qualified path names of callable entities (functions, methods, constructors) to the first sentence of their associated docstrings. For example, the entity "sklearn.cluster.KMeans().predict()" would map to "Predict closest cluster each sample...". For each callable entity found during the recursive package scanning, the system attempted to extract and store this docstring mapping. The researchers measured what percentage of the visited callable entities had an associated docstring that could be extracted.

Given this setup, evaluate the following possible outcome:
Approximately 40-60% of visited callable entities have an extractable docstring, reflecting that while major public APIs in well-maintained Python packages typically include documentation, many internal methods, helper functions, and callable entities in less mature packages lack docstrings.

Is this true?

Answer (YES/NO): NO